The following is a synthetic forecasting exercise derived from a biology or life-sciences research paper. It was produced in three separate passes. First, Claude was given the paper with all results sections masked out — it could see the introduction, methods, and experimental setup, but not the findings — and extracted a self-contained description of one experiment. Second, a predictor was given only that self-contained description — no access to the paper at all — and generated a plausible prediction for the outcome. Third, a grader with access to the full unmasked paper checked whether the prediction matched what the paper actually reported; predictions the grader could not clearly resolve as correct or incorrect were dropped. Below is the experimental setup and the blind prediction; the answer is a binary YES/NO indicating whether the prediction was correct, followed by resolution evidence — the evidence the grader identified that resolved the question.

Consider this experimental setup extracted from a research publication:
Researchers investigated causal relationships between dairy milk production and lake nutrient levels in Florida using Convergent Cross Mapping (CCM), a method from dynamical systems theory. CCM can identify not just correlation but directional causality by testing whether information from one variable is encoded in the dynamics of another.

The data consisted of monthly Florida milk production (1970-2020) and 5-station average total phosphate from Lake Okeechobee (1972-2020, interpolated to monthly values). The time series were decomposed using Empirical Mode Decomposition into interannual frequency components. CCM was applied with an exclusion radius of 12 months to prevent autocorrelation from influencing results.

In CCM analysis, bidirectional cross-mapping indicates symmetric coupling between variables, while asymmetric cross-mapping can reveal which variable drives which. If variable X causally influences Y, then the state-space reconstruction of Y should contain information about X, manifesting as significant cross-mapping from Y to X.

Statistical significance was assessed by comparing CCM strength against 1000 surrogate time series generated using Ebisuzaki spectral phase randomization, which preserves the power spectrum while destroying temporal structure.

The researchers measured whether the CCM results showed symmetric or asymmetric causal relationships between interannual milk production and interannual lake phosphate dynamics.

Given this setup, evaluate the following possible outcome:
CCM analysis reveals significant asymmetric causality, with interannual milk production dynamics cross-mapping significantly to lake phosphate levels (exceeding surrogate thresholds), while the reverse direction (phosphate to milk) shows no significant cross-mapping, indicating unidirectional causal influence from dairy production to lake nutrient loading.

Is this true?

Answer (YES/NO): NO